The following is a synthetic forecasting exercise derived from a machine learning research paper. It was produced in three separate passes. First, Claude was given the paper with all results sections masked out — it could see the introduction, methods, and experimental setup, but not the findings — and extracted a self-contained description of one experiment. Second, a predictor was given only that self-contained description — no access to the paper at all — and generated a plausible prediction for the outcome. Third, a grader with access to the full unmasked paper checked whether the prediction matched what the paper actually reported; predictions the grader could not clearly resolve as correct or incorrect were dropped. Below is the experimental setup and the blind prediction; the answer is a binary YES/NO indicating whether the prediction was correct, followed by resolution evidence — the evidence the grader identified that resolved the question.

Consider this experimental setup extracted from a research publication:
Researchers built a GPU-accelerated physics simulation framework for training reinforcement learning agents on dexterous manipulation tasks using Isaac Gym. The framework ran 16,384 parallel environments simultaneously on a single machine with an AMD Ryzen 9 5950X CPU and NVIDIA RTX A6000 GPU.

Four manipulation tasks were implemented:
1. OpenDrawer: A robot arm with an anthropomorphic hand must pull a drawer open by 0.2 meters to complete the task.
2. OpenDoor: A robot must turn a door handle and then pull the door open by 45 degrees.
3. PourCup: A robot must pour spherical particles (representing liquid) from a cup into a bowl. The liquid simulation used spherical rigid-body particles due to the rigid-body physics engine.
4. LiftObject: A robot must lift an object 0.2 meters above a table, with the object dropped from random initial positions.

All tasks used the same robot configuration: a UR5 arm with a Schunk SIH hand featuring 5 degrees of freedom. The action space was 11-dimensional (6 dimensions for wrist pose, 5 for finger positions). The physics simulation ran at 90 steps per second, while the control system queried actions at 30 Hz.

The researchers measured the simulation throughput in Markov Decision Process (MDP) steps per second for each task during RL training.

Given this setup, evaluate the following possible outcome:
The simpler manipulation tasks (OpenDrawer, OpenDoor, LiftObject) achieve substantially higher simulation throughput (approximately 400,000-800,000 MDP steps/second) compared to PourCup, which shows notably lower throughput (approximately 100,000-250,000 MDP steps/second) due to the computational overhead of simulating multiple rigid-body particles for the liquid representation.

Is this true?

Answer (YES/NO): NO